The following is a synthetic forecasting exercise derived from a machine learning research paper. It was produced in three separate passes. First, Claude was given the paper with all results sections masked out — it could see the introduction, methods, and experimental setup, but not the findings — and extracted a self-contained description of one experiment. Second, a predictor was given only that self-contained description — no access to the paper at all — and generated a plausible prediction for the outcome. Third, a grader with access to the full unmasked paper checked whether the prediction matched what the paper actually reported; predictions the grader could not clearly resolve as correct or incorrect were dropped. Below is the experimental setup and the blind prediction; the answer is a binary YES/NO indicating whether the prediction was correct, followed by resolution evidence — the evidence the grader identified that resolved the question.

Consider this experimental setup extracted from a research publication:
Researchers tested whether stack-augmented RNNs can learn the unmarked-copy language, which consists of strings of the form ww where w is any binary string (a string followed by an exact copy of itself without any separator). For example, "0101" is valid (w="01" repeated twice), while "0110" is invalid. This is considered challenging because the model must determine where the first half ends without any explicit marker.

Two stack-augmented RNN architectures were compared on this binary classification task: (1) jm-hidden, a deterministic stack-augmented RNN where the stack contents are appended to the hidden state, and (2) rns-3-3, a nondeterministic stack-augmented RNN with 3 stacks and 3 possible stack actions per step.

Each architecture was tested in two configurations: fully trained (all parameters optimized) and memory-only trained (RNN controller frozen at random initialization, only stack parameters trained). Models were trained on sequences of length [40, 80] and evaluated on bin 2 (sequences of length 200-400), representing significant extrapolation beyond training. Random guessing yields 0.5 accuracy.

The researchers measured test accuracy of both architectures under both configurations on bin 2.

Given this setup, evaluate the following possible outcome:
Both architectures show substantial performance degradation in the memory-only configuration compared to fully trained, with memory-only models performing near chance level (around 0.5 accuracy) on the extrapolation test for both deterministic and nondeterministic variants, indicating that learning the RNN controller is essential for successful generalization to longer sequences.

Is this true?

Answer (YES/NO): NO